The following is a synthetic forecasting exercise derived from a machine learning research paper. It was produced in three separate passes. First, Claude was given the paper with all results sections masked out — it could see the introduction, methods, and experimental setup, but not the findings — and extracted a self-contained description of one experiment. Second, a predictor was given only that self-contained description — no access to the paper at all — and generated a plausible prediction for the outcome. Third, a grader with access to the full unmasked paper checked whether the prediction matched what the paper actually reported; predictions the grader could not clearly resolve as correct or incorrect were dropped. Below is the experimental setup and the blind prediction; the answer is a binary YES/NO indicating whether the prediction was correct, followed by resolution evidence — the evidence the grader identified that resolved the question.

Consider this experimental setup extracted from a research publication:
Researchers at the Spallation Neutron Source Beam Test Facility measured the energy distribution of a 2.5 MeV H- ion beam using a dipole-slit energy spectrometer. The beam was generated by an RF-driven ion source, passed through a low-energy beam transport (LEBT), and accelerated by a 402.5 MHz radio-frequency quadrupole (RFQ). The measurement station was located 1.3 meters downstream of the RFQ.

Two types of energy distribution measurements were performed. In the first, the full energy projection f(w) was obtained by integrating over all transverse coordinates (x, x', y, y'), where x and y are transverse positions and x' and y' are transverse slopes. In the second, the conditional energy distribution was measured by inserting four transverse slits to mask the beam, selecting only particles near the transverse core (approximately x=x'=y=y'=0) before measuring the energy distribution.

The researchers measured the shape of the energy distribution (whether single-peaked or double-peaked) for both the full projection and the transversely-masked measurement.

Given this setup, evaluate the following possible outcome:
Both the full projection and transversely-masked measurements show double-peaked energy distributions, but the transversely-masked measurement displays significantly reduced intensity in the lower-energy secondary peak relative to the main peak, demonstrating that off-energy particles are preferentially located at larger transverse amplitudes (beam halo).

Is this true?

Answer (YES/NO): NO